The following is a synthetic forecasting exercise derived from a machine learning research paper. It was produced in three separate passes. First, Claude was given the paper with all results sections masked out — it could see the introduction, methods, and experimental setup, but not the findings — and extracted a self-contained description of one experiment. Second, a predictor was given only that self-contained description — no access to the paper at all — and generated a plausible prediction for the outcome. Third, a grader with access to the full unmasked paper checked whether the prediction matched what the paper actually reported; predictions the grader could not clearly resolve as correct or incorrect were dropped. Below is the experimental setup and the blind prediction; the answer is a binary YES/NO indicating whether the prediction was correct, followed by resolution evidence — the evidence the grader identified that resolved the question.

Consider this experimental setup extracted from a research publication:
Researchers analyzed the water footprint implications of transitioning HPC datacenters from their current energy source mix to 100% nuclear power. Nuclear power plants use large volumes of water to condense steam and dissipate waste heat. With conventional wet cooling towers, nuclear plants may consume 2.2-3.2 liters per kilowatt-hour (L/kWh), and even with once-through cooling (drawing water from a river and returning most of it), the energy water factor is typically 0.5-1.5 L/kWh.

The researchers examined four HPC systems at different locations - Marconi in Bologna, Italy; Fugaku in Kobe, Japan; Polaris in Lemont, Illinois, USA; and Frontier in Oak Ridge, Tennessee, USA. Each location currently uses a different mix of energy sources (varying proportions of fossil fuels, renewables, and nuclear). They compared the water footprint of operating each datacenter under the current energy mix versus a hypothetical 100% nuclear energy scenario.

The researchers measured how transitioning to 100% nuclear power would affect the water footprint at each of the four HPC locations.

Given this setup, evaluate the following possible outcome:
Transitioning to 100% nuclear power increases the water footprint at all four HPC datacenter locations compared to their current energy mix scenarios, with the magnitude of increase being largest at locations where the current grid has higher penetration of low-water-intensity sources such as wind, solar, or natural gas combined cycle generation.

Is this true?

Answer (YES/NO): NO